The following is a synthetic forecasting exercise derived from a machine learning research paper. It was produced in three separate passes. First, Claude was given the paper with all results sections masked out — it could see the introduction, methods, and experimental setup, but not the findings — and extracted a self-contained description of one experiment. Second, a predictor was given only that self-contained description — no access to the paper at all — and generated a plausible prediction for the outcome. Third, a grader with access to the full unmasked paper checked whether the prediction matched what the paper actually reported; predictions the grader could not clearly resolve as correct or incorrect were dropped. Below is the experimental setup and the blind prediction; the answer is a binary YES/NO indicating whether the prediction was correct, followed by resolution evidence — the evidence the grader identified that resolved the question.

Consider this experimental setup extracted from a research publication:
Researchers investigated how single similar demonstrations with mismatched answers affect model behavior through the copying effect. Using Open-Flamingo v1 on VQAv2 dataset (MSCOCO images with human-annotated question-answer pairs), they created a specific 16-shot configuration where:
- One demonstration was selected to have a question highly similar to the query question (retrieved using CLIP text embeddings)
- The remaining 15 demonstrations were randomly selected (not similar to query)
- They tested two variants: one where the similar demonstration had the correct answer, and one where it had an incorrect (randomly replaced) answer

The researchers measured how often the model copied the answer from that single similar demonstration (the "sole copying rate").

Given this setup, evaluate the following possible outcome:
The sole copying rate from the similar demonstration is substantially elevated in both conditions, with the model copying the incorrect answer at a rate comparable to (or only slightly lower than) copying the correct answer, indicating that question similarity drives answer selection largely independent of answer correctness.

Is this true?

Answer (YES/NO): NO